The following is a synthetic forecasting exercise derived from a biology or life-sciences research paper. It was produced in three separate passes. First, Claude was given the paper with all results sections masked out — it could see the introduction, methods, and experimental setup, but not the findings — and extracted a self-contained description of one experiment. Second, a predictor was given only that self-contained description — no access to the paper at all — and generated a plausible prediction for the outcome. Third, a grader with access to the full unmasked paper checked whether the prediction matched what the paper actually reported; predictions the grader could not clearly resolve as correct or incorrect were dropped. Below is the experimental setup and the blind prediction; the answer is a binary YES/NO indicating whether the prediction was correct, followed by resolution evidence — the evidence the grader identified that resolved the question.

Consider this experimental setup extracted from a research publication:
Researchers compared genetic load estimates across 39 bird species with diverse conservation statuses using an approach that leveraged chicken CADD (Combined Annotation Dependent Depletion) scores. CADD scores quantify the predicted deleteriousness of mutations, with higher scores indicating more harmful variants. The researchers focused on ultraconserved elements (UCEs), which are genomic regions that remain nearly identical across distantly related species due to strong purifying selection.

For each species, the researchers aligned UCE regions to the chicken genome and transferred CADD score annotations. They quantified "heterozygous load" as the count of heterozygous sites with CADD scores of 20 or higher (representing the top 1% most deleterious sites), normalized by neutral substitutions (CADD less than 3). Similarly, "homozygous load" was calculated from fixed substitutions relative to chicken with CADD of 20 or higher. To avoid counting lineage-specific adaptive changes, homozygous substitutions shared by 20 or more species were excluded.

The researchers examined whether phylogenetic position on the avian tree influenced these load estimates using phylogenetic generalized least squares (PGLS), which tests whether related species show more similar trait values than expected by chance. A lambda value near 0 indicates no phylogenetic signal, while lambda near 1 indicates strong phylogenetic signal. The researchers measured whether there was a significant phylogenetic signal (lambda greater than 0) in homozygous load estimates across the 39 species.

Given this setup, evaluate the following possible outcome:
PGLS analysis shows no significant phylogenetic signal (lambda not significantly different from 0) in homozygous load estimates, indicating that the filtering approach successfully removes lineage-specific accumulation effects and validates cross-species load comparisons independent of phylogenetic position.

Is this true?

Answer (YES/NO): NO